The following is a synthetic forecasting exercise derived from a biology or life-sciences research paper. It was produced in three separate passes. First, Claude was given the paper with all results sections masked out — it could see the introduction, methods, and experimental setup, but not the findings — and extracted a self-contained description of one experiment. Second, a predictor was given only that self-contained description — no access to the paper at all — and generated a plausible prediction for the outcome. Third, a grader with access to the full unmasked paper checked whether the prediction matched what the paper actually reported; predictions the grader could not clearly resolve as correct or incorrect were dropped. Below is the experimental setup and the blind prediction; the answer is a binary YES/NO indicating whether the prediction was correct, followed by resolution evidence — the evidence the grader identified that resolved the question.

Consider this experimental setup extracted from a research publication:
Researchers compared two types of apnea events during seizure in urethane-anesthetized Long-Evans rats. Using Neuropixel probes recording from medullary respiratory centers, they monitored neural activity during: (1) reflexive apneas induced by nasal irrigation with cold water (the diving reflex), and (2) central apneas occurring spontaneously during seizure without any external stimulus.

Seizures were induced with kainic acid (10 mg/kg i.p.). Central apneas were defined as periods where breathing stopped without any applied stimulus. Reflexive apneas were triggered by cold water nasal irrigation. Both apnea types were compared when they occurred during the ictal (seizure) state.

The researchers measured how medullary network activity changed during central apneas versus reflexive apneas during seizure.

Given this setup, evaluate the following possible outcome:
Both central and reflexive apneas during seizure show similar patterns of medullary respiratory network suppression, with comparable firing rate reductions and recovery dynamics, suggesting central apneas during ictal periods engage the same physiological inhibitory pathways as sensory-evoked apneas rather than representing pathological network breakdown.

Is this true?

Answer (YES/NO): NO